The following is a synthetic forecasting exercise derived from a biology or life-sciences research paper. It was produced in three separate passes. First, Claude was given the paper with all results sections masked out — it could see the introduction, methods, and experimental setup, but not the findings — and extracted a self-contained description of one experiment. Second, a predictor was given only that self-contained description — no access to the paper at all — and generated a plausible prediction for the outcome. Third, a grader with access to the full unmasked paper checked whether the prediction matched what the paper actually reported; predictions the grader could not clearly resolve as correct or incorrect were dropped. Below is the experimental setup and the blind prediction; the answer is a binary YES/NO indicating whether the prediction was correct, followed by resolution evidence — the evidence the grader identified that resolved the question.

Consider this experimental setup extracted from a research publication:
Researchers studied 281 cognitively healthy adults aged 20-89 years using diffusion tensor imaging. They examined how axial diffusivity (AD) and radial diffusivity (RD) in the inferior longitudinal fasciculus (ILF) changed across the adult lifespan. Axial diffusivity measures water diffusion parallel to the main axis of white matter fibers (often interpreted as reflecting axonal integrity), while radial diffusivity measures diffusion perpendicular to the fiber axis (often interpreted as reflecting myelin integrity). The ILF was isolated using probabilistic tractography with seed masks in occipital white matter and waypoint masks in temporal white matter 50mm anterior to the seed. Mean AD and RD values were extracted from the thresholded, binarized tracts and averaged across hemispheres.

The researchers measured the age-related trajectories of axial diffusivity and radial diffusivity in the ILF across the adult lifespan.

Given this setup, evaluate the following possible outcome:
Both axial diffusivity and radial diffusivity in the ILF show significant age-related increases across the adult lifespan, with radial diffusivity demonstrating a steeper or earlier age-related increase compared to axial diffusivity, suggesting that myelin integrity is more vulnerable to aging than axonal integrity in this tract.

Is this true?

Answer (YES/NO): NO